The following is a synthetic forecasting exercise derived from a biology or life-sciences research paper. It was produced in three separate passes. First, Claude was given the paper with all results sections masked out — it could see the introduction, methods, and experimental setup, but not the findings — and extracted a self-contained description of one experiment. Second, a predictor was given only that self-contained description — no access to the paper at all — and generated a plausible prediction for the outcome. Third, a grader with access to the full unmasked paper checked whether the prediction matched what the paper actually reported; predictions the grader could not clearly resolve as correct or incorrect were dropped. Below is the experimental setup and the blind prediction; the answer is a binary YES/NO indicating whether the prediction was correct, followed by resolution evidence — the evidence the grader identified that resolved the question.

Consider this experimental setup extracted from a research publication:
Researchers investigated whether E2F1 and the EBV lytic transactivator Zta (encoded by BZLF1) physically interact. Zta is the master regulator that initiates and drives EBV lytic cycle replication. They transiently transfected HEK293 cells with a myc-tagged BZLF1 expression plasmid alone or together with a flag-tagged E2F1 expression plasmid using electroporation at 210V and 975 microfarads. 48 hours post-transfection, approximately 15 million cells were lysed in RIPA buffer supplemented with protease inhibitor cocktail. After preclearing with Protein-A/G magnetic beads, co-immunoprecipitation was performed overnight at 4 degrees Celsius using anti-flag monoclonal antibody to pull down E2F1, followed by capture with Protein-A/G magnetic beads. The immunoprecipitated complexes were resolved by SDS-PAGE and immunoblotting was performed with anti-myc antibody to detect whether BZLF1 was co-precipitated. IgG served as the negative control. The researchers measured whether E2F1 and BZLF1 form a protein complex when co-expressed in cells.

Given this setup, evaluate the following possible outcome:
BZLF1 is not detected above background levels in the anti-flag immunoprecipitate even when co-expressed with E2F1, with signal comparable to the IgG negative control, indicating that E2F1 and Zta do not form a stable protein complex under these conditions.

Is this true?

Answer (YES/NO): YES